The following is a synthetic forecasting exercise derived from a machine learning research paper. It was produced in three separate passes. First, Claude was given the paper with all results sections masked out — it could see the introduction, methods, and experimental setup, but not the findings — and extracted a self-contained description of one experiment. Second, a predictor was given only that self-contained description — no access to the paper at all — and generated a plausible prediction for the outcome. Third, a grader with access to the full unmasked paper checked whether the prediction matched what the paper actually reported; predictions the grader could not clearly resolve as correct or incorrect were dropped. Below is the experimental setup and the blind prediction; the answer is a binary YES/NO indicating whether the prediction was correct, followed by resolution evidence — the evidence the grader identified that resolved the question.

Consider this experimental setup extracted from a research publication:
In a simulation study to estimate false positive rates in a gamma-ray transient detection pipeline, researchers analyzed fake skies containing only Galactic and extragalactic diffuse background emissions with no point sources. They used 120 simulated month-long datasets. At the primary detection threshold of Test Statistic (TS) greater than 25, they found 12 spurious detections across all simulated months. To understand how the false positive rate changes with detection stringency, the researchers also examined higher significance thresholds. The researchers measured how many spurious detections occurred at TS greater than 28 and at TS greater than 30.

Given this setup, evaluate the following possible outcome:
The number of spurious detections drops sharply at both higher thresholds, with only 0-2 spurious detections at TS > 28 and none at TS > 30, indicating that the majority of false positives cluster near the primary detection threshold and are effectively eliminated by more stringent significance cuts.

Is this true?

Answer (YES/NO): NO